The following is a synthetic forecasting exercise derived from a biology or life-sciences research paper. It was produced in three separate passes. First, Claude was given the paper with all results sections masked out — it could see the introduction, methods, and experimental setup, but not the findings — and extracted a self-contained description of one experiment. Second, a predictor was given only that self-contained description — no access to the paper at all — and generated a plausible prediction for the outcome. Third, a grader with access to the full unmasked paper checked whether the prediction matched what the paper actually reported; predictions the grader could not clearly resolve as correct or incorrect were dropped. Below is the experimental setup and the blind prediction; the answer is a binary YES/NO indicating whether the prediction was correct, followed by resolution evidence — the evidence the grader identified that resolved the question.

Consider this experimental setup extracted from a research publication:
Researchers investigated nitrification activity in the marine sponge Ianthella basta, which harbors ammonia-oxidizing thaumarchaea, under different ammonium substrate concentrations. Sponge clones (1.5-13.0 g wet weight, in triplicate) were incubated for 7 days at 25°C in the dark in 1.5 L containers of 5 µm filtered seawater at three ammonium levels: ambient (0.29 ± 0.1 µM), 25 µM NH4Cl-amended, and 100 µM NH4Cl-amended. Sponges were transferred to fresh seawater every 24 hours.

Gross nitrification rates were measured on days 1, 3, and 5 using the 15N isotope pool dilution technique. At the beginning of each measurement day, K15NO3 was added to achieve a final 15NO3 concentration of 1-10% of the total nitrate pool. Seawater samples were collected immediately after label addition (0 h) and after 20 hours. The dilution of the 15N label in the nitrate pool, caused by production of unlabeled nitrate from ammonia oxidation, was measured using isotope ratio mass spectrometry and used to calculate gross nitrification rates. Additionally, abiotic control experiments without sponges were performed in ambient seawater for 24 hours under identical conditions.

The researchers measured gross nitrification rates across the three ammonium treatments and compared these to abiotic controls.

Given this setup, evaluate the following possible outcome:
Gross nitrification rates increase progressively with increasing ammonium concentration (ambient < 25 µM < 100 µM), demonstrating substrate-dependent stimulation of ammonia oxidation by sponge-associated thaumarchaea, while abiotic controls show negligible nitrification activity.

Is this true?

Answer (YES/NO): NO